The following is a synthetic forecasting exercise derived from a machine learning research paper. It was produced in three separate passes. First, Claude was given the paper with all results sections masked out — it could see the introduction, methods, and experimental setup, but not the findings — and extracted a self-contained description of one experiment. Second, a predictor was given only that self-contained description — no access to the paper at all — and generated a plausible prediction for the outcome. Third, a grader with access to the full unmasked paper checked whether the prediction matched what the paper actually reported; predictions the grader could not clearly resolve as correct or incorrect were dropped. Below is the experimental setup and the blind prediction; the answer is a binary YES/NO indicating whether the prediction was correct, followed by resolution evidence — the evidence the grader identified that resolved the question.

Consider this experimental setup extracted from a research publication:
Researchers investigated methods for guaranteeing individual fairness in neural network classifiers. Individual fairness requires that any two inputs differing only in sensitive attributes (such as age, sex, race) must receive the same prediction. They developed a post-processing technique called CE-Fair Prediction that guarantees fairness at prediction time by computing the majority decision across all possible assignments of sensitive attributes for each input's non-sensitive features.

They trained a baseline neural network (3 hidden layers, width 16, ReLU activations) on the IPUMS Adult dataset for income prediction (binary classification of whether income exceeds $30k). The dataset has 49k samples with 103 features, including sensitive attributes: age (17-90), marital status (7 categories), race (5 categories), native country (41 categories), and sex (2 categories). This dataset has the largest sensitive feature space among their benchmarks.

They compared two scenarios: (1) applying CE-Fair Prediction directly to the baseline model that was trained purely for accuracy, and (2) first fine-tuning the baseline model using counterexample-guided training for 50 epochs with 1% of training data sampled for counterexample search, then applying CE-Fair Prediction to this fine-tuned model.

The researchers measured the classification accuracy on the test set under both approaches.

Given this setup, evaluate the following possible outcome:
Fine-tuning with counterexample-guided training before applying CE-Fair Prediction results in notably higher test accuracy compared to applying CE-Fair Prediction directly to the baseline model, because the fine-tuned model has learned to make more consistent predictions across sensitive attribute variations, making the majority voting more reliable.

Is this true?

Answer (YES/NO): YES